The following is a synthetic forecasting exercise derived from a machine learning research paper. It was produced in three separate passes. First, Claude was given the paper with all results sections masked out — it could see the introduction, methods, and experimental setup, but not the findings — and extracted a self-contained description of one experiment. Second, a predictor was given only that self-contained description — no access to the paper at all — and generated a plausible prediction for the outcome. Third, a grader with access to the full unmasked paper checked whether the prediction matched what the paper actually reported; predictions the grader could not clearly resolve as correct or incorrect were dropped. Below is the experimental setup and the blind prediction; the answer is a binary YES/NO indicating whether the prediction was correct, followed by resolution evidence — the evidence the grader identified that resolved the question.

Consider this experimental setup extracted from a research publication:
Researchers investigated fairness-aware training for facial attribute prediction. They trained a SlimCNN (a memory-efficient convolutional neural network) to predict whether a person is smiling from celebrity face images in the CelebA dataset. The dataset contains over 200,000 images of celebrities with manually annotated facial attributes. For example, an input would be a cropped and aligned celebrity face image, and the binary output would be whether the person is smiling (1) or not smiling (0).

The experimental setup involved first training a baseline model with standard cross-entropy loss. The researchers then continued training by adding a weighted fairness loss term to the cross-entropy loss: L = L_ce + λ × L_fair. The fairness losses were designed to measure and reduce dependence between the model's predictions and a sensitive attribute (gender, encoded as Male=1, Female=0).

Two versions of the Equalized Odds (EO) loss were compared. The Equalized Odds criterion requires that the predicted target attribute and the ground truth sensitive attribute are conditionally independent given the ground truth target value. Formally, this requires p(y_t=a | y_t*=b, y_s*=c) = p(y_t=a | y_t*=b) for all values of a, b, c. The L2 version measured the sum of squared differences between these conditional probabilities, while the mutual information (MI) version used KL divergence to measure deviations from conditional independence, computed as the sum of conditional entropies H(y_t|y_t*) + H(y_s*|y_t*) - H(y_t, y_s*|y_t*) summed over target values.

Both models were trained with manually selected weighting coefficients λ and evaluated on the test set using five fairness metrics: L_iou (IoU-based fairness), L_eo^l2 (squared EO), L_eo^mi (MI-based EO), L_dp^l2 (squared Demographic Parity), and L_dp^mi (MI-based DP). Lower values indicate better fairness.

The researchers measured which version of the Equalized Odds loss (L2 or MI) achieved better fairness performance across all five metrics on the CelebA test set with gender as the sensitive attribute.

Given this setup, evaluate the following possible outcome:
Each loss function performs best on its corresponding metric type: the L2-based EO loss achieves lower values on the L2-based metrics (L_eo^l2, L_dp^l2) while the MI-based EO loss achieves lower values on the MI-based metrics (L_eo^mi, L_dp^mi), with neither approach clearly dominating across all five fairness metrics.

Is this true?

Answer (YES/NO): NO